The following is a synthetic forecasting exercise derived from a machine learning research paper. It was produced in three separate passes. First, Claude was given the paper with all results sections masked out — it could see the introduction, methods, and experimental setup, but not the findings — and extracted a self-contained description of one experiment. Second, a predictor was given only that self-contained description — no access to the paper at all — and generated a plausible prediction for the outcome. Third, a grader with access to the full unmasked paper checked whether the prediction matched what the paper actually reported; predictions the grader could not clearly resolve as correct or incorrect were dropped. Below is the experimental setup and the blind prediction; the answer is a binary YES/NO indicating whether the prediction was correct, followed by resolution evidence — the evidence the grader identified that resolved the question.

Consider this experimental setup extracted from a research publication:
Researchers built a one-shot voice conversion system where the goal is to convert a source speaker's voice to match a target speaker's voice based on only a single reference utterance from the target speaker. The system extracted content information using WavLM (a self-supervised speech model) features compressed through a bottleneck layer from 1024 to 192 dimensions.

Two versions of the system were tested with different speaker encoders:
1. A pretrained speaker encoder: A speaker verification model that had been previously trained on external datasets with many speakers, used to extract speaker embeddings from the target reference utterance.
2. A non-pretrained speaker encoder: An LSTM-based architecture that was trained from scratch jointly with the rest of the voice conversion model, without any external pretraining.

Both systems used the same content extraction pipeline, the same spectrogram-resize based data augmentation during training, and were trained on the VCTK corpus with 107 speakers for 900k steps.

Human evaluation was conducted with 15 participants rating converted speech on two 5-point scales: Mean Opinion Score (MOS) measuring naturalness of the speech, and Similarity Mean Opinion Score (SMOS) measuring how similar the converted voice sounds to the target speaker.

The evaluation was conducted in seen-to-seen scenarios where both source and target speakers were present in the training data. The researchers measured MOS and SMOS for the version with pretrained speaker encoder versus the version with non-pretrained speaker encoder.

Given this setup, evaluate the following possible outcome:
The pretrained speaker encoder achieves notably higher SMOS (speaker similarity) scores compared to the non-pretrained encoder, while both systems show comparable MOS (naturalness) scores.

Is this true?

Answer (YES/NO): NO